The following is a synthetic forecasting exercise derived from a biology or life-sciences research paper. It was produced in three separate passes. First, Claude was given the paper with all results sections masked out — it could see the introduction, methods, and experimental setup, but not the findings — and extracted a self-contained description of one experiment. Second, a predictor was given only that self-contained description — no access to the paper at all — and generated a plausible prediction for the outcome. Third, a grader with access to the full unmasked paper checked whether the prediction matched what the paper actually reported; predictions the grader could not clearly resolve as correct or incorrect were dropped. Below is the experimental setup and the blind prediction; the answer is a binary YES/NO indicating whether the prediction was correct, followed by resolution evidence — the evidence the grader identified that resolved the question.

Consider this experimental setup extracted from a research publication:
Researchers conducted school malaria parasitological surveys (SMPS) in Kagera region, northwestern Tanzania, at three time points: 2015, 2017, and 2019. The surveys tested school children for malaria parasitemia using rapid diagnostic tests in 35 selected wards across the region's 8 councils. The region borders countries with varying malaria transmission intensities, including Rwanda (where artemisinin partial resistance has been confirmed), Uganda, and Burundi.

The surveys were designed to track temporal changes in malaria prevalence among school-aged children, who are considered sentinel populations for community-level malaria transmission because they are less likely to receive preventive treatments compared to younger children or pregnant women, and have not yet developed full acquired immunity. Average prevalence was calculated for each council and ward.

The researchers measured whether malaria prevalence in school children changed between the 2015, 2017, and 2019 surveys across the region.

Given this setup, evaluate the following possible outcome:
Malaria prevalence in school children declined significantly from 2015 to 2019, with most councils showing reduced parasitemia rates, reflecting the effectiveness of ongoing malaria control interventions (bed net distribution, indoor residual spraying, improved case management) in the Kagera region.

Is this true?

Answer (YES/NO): NO